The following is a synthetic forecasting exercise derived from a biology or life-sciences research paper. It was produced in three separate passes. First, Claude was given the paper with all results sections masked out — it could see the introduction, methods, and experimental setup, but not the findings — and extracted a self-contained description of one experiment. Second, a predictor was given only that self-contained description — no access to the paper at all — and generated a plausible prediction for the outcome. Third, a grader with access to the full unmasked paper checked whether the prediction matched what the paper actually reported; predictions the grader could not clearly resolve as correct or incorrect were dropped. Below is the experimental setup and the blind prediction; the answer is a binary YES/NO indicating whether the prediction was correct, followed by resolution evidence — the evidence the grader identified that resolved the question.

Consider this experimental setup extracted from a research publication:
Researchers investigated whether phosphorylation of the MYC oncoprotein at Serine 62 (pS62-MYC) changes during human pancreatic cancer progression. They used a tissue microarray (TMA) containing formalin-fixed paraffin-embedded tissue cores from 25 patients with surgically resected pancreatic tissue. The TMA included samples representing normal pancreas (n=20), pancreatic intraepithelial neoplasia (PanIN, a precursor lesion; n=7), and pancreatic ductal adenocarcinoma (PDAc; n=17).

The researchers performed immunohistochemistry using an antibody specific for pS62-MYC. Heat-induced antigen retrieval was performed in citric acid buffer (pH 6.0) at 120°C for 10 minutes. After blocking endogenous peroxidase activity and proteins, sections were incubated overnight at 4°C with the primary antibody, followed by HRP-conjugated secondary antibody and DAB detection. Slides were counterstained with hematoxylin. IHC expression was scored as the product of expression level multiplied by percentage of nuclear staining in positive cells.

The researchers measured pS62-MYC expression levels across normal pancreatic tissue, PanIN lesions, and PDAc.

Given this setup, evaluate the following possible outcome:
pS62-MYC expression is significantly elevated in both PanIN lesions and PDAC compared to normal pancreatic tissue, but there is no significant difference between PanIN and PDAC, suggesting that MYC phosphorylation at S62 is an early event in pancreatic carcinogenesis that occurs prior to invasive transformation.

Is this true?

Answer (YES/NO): NO